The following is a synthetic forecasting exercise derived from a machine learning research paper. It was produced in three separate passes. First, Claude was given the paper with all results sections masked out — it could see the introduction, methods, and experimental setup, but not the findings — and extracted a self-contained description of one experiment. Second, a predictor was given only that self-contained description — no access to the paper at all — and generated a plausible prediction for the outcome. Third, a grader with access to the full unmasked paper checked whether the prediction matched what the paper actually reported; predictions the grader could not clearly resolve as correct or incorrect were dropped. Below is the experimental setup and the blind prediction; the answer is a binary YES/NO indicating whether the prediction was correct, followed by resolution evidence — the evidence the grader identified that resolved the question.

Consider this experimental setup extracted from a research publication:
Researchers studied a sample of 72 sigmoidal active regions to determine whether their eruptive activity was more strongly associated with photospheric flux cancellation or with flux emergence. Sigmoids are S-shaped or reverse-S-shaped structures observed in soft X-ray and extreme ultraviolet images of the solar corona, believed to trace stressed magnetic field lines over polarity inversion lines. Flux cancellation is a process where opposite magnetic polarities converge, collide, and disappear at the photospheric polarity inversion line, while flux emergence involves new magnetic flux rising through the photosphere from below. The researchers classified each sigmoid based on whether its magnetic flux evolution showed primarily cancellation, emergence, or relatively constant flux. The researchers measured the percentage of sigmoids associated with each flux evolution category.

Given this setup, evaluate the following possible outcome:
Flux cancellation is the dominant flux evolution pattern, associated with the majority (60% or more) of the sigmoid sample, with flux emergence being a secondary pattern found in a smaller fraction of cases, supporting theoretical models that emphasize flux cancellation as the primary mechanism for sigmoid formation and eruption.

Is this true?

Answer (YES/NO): NO